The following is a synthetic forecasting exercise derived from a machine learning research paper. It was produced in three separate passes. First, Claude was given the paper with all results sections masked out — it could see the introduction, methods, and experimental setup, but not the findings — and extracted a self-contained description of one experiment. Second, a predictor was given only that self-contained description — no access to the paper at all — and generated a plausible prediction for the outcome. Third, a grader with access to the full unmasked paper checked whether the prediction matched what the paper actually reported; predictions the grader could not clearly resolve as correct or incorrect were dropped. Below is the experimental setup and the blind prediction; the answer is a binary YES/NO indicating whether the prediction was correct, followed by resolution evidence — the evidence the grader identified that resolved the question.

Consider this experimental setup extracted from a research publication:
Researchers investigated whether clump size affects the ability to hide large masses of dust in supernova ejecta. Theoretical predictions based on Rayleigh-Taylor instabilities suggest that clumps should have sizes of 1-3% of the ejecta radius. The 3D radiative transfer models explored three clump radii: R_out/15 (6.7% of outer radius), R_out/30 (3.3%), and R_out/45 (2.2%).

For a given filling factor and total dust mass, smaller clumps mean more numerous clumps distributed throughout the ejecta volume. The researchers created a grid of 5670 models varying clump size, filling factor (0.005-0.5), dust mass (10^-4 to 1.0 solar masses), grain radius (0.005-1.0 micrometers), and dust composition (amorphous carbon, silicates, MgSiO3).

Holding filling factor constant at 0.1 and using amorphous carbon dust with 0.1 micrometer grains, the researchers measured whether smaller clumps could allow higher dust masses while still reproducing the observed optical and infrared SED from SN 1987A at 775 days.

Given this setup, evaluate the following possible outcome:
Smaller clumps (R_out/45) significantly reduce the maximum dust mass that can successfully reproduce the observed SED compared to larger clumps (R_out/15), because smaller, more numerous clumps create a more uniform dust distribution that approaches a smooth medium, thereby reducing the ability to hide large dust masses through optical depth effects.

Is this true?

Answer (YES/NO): NO